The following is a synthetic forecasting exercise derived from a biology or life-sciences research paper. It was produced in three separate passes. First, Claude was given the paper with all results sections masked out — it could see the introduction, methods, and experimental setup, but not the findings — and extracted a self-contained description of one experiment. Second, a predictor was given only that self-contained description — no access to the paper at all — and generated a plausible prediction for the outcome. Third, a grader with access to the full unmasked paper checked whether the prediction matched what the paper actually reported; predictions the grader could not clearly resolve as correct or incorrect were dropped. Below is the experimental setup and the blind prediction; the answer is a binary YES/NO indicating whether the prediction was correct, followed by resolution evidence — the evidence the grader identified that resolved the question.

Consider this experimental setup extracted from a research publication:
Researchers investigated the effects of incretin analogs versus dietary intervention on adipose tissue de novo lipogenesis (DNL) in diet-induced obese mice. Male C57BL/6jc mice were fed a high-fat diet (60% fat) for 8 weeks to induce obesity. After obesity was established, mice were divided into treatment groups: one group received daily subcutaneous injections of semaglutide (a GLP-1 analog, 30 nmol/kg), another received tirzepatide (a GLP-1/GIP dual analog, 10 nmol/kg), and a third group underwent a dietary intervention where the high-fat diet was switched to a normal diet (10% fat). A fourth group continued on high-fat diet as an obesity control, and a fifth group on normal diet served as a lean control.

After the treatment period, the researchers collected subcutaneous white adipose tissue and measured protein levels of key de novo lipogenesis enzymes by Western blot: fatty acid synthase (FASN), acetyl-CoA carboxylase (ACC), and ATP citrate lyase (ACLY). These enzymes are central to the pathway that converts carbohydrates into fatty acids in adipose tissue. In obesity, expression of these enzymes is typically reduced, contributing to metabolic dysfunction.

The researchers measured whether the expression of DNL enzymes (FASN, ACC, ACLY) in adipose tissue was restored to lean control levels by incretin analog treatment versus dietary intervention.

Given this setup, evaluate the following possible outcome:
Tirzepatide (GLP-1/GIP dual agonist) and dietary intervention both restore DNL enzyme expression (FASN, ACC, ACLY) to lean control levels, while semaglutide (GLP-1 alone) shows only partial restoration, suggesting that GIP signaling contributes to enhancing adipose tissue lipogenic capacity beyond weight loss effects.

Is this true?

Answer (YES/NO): NO